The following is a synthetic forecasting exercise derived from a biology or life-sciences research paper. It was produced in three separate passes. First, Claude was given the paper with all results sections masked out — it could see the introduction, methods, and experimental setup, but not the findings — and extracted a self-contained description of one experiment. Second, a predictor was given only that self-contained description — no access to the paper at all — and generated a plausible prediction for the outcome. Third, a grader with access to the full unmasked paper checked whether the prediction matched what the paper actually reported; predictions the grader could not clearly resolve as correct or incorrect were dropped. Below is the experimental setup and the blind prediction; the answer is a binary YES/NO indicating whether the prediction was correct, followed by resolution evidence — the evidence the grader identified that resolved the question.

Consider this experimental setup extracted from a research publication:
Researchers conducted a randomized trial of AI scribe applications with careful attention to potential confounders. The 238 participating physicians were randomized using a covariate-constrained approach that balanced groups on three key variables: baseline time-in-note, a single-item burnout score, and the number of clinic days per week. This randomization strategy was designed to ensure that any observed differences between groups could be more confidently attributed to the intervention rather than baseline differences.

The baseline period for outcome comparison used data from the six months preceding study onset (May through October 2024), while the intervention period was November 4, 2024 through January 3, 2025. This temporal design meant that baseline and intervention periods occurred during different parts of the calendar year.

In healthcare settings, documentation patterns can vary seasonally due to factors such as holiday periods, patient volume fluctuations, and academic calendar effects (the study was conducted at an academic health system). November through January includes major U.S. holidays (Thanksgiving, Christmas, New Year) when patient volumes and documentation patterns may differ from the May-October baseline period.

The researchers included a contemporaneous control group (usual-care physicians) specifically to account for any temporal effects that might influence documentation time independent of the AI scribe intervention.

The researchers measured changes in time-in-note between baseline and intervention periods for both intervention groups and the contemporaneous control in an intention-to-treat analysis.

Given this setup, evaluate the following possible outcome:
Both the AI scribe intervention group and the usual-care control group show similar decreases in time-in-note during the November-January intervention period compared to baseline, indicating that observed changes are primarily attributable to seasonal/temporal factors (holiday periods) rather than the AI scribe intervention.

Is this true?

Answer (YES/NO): NO